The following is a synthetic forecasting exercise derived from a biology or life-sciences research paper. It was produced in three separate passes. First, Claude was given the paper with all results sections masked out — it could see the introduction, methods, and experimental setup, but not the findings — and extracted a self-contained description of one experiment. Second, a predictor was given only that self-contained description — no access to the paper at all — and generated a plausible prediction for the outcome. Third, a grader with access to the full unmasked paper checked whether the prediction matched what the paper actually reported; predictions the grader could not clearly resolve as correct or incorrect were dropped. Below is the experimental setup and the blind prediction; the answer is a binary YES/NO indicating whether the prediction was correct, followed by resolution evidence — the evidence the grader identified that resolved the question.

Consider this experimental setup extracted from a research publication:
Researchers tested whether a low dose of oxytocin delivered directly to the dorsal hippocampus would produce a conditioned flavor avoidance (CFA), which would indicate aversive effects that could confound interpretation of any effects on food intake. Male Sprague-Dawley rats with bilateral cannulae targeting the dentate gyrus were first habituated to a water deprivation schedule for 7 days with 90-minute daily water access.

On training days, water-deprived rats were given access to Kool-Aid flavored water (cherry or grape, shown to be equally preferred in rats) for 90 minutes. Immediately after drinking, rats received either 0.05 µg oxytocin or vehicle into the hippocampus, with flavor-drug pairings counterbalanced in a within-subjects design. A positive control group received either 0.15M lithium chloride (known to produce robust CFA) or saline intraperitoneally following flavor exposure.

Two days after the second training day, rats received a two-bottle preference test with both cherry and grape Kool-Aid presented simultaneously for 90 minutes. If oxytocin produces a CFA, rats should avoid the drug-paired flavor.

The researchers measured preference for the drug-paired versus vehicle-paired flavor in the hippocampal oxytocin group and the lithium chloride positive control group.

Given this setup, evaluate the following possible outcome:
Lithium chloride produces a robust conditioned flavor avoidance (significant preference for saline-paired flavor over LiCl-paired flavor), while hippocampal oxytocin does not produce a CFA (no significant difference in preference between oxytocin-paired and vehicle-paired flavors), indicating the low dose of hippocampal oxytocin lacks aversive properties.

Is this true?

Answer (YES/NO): YES